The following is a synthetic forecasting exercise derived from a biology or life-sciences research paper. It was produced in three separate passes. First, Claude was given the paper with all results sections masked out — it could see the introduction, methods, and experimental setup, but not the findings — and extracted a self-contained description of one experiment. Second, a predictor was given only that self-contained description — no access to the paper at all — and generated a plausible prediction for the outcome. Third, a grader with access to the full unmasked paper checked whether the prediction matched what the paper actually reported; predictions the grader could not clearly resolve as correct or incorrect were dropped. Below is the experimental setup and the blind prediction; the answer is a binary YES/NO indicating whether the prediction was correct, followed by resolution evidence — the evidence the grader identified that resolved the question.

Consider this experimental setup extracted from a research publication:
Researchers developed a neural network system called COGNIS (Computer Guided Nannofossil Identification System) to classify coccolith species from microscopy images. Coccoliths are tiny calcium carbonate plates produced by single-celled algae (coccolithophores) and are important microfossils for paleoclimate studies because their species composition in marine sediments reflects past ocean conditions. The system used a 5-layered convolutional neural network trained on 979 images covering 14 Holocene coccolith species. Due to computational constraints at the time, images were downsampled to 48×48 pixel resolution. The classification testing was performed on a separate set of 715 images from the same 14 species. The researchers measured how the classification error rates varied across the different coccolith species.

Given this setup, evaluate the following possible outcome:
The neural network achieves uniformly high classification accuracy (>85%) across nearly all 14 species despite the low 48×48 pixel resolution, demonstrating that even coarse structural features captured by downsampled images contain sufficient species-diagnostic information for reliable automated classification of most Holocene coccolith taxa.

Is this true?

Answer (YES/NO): NO